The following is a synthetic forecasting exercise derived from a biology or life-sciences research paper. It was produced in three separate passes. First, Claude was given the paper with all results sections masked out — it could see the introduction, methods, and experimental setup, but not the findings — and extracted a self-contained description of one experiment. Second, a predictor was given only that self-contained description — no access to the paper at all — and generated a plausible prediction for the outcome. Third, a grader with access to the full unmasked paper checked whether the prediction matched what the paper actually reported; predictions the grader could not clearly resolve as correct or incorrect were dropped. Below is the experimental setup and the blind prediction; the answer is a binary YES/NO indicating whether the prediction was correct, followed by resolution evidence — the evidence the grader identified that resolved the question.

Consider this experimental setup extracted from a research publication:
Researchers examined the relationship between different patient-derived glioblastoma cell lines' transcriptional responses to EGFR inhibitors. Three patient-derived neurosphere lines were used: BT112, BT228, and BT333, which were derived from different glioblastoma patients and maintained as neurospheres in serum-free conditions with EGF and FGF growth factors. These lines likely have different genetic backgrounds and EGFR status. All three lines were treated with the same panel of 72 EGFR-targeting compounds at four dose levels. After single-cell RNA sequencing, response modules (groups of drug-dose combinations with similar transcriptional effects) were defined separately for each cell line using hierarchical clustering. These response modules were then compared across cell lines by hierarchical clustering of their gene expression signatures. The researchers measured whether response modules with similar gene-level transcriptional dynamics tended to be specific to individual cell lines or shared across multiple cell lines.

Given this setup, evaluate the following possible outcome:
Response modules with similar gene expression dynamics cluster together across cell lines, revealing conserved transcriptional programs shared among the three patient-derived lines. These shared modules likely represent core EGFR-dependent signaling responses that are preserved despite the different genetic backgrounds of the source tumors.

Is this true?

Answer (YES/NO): NO